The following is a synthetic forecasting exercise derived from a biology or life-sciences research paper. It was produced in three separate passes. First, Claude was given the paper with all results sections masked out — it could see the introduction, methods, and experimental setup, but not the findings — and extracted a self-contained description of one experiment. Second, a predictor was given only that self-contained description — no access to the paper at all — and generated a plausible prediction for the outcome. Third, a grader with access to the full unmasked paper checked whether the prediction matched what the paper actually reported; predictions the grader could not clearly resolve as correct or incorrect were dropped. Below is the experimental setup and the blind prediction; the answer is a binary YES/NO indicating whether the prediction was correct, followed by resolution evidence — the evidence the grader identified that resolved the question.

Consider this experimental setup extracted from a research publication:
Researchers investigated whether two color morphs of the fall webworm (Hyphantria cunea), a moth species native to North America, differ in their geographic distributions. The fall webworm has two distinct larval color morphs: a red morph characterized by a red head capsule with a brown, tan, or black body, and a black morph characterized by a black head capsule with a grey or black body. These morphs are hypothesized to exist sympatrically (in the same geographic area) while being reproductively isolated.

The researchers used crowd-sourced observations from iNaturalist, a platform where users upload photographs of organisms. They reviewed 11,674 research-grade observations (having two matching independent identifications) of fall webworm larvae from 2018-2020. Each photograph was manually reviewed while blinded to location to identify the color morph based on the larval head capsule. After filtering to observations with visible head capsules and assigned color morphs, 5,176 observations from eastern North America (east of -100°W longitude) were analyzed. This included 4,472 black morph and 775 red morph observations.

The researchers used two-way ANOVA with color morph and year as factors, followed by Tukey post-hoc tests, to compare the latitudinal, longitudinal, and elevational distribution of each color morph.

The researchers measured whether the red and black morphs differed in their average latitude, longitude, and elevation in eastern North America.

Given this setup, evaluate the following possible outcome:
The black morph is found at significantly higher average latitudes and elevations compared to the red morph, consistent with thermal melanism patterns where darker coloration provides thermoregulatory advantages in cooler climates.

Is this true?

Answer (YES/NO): NO